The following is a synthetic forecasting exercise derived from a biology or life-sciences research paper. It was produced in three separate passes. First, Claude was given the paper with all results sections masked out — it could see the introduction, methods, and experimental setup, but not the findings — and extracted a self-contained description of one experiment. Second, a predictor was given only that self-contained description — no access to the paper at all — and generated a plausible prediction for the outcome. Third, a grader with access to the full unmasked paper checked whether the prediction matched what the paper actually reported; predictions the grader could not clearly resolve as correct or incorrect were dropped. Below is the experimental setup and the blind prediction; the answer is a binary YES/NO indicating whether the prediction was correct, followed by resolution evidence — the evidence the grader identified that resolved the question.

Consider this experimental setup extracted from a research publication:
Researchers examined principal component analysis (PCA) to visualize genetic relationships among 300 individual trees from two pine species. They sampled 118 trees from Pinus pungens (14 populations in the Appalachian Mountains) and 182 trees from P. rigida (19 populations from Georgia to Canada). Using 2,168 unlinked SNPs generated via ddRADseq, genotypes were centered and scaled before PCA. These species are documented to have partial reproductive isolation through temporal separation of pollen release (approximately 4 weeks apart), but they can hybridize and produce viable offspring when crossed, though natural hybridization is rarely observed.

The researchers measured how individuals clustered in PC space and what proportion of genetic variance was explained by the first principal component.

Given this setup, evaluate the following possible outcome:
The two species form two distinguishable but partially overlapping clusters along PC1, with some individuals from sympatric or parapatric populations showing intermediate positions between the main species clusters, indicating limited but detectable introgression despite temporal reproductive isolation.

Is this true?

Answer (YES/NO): NO